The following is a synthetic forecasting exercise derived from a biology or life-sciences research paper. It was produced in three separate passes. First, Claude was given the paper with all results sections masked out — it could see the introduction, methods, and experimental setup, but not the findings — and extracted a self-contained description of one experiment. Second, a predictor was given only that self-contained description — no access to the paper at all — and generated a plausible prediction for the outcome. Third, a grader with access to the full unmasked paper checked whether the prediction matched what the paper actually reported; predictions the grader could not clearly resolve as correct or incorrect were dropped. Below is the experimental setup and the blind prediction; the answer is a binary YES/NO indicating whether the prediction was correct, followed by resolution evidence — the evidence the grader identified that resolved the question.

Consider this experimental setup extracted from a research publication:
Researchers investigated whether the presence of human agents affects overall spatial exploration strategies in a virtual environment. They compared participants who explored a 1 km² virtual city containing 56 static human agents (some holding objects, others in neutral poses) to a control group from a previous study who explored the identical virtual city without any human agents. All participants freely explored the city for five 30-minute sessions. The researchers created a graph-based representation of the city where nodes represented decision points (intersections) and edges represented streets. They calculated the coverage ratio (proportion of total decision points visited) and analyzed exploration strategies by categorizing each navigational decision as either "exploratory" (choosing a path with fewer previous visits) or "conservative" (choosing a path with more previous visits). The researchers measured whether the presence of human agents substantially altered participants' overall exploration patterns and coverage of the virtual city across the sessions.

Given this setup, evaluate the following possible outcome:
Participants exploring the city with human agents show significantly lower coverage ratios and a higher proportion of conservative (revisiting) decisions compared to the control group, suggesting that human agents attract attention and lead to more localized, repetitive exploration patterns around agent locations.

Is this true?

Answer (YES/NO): NO